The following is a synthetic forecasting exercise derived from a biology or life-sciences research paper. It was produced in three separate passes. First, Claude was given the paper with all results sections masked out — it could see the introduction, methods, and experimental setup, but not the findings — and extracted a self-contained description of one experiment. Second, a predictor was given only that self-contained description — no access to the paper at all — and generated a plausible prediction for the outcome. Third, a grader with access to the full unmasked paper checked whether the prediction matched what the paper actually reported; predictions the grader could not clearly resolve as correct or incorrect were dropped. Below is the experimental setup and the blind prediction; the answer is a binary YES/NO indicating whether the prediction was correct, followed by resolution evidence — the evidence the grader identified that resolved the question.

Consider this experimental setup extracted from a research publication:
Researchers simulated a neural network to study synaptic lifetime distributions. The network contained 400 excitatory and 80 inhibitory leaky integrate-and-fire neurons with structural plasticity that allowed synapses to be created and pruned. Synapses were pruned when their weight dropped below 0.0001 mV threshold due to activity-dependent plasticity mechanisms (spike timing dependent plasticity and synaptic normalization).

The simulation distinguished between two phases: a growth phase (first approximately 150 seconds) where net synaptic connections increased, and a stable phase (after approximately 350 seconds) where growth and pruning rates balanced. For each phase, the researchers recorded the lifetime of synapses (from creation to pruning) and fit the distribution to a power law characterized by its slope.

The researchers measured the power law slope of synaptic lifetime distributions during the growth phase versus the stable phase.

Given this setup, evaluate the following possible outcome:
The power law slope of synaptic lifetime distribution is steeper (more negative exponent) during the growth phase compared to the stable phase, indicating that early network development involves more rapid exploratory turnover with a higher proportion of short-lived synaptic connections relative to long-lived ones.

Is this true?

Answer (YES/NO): NO